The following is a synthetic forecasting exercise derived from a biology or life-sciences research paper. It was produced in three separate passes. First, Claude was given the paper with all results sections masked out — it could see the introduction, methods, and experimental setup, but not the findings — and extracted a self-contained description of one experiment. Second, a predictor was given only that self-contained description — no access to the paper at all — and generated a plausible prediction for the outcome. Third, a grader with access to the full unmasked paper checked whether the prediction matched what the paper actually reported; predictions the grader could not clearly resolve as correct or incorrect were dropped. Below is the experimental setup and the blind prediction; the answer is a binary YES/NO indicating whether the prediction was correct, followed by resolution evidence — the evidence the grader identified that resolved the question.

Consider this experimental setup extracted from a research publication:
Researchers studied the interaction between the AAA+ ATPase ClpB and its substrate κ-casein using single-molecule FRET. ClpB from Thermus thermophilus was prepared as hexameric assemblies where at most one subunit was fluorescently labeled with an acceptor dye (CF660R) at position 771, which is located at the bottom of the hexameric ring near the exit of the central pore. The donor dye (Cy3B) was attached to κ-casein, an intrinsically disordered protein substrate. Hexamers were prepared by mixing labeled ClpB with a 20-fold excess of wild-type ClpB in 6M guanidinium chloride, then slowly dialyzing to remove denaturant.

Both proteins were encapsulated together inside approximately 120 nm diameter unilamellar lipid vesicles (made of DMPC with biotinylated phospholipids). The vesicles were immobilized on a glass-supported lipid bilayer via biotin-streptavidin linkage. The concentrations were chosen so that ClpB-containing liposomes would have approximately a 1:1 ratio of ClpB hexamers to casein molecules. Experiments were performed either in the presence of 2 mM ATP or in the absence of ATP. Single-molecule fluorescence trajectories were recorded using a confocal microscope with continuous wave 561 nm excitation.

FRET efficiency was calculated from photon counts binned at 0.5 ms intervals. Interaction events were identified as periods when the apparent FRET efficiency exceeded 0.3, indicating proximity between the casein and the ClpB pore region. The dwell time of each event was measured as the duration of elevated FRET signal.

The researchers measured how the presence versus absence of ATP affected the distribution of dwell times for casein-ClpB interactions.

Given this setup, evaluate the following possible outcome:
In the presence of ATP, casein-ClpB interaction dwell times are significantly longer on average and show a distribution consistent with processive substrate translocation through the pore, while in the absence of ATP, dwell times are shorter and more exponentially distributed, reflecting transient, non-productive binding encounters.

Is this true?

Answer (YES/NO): NO